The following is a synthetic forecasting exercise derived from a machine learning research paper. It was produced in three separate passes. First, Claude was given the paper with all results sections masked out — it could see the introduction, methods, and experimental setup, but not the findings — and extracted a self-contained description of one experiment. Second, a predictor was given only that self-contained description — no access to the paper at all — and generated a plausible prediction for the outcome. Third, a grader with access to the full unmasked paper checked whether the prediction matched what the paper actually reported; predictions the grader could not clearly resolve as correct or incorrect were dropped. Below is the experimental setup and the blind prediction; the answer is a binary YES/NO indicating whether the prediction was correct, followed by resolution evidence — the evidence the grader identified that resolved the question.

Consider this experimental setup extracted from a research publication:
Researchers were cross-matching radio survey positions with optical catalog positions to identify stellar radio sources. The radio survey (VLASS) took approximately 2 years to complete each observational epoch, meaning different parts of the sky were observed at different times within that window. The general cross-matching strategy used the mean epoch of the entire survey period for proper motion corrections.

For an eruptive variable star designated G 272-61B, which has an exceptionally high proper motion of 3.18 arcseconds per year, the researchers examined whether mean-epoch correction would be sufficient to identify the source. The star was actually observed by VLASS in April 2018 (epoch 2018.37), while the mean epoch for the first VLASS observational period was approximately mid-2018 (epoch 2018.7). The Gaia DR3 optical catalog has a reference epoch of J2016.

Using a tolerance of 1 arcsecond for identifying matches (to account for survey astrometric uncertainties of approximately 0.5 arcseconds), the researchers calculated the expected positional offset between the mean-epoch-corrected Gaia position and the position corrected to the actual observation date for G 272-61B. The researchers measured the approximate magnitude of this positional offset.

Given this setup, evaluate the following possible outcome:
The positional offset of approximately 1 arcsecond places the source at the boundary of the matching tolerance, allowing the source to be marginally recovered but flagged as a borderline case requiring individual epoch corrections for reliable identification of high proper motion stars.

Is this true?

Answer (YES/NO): NO